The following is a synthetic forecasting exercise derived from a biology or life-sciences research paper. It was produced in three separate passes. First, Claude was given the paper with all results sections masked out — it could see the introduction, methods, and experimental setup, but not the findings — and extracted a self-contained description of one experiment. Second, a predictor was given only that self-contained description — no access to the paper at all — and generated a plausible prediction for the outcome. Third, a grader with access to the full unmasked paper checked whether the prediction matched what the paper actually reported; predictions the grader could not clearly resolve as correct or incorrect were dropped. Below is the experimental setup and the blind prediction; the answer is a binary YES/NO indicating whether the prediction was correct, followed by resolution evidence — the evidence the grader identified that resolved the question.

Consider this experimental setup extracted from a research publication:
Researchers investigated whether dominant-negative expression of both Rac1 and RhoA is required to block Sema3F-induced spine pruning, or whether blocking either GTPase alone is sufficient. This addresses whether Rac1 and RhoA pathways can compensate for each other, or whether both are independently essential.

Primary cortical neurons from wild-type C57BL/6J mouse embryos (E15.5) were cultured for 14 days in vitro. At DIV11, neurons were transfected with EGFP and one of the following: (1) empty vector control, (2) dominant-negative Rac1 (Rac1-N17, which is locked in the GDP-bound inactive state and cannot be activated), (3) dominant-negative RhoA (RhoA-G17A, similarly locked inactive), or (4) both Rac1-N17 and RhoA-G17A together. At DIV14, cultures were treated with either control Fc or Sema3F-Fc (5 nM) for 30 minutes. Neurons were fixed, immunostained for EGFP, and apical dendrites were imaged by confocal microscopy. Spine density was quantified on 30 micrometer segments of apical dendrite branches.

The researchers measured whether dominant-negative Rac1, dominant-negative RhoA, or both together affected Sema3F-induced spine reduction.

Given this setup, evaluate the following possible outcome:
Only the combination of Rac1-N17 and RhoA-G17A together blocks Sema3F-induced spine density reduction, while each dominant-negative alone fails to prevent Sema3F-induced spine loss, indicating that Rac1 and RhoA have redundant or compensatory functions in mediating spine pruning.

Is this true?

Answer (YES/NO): NO